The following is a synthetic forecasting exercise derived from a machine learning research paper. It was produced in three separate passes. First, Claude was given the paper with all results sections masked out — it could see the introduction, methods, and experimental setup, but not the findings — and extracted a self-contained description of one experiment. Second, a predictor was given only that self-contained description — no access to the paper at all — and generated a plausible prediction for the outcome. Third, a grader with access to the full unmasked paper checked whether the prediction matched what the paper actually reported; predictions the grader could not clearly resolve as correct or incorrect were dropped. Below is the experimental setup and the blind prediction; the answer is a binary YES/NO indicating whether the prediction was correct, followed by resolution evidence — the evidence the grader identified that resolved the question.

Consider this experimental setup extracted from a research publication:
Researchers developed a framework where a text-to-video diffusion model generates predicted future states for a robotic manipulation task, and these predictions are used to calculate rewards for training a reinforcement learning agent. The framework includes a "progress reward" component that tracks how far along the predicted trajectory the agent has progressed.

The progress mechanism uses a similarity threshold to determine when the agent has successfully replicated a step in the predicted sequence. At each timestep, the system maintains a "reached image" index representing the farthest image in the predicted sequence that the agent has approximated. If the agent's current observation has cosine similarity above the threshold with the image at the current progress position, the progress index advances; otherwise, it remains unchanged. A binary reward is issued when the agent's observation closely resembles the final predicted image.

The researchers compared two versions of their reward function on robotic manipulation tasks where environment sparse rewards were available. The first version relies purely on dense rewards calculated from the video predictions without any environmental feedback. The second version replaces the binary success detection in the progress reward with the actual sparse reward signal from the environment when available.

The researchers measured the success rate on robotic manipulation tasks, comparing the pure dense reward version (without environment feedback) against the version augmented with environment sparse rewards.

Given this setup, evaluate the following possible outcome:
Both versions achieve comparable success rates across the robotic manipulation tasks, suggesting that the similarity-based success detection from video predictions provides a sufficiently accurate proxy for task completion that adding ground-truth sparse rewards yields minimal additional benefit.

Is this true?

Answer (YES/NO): NO